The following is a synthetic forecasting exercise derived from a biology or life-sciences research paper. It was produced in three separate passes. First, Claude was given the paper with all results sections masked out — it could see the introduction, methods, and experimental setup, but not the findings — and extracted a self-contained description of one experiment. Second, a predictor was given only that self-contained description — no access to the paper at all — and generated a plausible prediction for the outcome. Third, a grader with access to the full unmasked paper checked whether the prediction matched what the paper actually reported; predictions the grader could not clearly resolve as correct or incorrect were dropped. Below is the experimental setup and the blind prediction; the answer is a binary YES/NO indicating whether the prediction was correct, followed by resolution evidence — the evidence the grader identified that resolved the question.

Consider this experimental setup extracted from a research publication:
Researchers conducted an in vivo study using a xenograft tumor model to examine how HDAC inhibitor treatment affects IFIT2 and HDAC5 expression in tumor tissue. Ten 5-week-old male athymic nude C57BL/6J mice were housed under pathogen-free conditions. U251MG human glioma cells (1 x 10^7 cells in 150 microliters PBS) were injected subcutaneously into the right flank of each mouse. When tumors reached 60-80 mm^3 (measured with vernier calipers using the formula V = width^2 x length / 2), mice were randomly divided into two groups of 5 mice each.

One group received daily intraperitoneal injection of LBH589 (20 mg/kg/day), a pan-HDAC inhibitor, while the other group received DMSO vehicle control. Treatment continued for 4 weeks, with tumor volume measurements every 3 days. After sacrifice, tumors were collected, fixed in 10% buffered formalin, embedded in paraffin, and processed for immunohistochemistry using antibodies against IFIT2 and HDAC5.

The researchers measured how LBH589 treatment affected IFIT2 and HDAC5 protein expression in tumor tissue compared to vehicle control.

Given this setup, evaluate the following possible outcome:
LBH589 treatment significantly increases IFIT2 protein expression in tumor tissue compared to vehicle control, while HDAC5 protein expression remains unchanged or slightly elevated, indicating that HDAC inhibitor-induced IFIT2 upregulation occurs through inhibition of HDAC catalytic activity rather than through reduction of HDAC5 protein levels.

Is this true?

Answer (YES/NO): NO